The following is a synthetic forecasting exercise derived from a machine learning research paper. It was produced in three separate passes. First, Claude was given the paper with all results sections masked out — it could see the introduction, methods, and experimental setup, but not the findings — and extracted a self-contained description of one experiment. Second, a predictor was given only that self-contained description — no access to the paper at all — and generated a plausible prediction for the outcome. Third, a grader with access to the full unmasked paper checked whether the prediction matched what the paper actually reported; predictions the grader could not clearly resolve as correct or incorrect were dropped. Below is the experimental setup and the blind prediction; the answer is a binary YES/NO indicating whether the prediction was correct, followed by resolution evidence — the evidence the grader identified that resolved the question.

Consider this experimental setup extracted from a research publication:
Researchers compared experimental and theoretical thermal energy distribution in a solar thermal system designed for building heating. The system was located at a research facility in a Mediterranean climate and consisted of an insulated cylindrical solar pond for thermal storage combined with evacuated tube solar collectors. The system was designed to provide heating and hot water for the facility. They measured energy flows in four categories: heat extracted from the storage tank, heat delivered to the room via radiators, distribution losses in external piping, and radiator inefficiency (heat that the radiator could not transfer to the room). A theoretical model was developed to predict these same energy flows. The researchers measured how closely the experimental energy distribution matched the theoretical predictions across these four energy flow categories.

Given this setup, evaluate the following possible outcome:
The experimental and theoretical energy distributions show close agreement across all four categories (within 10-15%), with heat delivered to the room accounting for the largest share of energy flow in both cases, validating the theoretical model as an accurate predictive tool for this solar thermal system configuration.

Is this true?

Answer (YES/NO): YES